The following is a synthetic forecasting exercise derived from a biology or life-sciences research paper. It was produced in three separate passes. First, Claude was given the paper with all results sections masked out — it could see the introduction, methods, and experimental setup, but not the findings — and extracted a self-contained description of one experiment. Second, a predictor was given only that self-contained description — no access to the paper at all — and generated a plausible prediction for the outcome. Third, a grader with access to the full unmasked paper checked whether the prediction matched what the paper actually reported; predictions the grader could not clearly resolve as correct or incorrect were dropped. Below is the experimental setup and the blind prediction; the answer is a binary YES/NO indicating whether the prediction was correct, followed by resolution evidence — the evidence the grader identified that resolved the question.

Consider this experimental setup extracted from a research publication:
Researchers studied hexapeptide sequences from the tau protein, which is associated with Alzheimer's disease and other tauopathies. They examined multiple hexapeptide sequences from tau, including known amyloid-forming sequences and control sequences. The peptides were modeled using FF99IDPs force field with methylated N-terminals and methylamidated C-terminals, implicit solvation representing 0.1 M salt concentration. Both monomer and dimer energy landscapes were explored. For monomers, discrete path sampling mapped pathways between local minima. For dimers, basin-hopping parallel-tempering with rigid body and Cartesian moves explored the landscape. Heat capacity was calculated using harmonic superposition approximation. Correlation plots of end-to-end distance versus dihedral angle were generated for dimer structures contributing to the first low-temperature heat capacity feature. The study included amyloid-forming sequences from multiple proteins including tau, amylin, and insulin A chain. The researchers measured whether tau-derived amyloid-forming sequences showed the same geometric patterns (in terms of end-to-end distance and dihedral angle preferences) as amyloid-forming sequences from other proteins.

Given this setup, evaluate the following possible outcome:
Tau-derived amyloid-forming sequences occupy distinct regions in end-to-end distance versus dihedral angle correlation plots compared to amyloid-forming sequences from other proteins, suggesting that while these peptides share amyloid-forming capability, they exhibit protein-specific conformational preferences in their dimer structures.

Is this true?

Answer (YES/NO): NO